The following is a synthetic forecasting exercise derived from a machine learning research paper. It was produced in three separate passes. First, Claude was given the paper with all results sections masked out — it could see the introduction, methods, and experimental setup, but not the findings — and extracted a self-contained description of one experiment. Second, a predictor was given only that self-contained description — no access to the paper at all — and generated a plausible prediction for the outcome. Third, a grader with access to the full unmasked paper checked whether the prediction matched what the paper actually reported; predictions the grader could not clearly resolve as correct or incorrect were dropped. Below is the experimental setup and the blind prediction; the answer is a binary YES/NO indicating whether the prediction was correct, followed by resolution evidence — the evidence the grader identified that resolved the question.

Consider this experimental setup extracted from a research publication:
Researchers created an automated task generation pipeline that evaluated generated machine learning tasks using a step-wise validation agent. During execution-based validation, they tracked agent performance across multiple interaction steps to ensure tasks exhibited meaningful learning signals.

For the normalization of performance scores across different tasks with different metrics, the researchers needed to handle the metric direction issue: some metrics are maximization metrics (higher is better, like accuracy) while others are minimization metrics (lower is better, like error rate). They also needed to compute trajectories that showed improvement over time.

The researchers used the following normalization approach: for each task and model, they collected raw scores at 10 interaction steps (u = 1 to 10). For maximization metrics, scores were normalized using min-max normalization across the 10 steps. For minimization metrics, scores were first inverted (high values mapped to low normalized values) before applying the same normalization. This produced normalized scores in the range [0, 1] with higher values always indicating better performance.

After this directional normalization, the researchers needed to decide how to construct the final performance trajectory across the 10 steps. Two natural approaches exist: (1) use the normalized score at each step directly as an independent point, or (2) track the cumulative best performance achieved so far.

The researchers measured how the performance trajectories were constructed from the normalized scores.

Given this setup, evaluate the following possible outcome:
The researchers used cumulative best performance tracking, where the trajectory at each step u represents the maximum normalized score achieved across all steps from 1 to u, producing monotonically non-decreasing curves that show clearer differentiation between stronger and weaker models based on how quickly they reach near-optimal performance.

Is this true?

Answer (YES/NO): YES